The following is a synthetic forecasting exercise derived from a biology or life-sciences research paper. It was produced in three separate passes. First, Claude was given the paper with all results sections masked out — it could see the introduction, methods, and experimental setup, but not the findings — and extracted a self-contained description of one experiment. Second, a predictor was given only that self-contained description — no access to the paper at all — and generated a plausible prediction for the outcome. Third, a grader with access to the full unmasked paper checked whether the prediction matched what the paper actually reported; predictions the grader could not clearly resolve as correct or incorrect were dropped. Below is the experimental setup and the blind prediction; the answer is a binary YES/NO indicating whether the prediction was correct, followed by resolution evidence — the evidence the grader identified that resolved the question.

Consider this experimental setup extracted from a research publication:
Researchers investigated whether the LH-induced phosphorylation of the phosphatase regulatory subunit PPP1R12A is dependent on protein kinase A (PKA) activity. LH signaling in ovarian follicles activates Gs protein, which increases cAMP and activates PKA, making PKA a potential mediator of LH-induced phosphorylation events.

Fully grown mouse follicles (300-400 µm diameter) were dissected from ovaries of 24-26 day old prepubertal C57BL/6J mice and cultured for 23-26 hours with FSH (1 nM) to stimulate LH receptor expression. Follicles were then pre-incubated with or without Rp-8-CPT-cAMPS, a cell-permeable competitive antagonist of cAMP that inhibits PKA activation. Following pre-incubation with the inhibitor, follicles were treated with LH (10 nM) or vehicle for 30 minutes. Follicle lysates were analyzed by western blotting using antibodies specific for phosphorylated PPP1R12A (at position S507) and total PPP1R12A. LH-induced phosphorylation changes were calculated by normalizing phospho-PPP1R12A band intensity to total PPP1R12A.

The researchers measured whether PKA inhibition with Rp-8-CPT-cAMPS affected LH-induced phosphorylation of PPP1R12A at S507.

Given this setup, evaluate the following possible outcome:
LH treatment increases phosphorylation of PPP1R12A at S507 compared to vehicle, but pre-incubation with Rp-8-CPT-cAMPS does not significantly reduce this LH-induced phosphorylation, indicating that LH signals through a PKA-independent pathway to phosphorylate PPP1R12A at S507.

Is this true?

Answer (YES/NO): NO